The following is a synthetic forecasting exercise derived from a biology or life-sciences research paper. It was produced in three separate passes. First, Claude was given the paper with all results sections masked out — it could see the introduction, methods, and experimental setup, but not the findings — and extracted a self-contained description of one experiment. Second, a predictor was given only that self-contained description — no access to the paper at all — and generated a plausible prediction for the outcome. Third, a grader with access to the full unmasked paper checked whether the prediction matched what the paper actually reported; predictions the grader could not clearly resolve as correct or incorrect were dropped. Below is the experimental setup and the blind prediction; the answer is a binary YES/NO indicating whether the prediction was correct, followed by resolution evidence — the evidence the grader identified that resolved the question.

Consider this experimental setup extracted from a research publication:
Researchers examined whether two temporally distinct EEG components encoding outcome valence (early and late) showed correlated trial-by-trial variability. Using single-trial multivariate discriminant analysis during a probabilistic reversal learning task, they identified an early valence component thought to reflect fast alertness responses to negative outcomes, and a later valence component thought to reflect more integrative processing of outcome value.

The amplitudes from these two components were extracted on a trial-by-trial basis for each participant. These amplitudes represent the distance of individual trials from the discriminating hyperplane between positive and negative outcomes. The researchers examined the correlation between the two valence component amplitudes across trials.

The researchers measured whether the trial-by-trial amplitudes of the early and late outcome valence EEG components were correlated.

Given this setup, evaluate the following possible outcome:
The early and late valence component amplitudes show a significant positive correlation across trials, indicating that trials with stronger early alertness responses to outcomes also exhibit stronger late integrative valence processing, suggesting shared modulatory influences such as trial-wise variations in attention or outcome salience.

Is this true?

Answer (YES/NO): NO